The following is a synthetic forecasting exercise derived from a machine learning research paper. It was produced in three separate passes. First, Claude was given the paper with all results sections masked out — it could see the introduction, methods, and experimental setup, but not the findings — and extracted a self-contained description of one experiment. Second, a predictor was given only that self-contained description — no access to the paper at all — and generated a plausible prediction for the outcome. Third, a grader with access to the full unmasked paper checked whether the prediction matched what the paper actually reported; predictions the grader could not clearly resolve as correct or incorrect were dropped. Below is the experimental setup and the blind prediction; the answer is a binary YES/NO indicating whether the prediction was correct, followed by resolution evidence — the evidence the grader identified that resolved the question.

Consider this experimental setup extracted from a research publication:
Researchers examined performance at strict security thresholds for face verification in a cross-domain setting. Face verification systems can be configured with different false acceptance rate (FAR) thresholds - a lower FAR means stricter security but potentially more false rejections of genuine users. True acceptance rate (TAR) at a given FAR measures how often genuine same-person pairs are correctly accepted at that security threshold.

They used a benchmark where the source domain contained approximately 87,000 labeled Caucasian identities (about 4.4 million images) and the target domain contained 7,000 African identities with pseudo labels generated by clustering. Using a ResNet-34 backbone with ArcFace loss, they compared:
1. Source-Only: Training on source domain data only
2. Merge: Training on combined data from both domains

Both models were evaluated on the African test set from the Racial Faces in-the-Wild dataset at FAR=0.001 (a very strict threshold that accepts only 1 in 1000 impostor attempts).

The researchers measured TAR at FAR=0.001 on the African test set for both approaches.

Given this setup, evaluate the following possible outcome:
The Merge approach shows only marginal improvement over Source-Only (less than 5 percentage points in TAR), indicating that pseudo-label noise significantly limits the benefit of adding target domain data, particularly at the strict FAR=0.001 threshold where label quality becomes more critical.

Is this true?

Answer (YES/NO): NO